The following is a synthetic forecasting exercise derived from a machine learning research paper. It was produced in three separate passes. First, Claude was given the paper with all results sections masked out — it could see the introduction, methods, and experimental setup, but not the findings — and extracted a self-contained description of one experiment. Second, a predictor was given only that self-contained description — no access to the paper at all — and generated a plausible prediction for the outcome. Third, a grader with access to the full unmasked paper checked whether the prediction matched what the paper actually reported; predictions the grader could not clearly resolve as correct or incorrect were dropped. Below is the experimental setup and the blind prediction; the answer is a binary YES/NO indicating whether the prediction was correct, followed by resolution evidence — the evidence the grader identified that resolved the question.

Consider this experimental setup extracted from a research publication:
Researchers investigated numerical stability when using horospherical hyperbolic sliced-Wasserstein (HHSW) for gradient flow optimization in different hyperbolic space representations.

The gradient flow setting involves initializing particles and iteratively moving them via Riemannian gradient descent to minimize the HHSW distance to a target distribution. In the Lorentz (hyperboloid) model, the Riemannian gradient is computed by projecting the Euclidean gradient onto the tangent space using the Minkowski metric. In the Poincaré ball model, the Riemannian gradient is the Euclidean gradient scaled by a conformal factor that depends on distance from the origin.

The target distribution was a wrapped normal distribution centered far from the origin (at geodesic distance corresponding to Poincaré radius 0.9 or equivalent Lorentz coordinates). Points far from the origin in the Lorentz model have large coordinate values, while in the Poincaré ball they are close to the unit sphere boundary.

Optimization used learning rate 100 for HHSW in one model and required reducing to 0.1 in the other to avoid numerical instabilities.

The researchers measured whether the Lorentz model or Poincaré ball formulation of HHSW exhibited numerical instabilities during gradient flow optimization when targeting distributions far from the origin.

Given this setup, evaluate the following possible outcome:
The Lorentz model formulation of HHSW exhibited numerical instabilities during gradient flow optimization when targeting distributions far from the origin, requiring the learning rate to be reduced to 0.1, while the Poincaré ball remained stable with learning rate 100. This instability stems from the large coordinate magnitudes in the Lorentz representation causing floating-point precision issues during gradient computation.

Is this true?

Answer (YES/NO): YES